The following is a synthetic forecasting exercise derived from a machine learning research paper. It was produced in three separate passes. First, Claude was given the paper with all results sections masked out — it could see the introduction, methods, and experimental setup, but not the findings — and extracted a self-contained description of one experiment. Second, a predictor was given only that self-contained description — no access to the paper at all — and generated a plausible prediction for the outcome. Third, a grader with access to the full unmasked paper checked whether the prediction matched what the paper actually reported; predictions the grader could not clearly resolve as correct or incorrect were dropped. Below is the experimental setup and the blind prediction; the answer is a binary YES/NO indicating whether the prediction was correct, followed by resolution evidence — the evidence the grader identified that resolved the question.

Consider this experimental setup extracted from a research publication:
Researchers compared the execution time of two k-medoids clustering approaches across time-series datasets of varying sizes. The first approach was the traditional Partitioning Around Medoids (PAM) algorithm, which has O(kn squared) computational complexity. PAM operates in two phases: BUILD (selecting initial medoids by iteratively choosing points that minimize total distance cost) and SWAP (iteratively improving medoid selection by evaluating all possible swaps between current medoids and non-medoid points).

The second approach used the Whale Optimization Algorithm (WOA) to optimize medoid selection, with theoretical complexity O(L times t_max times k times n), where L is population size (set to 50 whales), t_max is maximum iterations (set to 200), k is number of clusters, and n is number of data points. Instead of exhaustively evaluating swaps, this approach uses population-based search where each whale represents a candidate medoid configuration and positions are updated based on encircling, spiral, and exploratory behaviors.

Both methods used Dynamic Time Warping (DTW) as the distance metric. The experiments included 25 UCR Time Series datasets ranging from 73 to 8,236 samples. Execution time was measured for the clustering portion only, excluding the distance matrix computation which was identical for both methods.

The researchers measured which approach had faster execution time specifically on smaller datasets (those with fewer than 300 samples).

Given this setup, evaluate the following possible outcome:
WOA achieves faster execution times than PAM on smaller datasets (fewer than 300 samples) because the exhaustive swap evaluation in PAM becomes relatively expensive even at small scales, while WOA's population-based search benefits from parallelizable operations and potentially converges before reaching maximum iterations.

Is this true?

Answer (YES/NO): NO